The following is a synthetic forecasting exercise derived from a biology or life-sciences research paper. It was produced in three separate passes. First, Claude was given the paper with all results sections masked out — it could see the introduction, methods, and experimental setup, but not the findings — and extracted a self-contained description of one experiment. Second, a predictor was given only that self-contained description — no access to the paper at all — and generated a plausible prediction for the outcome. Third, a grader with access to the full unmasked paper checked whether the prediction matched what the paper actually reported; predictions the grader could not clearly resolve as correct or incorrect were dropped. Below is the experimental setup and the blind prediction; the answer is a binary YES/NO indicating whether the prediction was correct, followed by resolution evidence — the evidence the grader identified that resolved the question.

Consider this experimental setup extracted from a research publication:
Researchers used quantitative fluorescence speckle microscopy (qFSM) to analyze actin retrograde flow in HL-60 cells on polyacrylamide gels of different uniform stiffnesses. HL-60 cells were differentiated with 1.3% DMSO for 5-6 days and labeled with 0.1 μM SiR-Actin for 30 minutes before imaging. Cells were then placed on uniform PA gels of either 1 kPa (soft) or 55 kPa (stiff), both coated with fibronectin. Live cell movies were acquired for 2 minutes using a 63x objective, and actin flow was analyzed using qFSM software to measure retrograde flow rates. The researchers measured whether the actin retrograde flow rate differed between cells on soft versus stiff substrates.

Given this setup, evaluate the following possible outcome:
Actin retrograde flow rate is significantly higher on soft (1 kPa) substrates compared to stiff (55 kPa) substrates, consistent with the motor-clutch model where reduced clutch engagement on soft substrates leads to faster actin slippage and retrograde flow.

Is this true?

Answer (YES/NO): YES